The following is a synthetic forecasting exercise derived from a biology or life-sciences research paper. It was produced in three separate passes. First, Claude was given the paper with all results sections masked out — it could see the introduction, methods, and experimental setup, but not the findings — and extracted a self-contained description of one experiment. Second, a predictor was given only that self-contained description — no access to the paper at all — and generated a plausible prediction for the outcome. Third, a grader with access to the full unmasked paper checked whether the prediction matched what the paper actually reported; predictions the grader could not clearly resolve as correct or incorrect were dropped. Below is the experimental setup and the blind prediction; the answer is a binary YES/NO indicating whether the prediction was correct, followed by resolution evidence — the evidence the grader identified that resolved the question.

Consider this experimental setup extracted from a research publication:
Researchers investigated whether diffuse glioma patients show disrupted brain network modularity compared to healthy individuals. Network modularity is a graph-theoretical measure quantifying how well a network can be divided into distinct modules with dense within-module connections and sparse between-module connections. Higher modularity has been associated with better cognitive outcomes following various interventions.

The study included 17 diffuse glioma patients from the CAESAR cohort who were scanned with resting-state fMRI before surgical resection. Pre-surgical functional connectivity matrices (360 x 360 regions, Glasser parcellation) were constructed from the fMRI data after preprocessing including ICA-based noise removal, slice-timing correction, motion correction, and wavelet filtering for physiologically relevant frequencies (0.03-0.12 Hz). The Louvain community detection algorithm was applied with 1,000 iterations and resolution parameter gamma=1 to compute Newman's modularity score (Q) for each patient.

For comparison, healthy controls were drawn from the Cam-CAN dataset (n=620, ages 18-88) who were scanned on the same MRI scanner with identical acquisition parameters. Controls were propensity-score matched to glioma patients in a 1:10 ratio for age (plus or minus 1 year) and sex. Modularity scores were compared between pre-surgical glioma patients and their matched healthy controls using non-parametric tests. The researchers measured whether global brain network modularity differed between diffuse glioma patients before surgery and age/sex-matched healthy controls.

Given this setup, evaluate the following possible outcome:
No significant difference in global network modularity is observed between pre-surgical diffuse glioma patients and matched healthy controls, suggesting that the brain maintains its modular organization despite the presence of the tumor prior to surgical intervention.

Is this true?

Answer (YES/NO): YES